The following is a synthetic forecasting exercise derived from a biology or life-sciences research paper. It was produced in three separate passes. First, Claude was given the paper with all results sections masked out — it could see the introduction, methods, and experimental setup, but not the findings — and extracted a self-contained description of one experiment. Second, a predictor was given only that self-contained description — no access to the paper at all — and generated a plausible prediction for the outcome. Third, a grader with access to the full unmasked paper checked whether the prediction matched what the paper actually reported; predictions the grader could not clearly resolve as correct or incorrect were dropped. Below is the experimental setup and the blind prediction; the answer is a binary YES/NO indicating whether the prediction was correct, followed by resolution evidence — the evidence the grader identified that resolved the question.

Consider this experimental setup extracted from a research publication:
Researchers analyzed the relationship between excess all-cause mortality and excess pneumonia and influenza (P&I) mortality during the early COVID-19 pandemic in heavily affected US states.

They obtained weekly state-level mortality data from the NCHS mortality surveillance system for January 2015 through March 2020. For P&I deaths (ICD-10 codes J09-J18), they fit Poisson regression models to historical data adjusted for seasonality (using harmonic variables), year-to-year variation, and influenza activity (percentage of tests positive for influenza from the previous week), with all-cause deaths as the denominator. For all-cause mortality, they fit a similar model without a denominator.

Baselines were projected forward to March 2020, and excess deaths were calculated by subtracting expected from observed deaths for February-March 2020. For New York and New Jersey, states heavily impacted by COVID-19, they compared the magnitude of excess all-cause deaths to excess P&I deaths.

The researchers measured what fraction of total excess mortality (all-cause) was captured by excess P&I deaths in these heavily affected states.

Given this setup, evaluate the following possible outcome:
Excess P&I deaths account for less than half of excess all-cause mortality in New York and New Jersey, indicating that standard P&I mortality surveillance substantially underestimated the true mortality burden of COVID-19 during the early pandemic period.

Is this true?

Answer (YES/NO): YES